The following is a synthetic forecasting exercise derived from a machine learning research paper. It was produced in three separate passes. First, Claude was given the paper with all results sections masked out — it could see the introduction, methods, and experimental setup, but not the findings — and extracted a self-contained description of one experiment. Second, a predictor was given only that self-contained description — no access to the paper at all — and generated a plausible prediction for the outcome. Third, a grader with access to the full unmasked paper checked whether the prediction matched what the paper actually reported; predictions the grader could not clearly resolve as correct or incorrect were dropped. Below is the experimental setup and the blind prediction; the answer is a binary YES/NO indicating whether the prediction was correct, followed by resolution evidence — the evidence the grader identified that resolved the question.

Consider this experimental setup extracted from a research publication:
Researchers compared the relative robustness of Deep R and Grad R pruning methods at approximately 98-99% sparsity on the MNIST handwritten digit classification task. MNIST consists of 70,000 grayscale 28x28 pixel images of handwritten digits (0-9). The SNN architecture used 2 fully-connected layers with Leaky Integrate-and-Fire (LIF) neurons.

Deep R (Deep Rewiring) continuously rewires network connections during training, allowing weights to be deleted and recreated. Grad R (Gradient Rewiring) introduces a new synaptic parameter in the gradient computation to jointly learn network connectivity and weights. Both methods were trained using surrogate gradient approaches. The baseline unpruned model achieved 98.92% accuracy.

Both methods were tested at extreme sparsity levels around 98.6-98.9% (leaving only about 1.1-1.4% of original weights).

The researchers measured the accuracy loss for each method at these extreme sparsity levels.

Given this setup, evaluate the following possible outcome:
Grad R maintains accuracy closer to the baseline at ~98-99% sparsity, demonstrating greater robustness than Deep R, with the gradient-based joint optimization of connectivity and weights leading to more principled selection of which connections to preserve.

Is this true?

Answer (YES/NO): YES